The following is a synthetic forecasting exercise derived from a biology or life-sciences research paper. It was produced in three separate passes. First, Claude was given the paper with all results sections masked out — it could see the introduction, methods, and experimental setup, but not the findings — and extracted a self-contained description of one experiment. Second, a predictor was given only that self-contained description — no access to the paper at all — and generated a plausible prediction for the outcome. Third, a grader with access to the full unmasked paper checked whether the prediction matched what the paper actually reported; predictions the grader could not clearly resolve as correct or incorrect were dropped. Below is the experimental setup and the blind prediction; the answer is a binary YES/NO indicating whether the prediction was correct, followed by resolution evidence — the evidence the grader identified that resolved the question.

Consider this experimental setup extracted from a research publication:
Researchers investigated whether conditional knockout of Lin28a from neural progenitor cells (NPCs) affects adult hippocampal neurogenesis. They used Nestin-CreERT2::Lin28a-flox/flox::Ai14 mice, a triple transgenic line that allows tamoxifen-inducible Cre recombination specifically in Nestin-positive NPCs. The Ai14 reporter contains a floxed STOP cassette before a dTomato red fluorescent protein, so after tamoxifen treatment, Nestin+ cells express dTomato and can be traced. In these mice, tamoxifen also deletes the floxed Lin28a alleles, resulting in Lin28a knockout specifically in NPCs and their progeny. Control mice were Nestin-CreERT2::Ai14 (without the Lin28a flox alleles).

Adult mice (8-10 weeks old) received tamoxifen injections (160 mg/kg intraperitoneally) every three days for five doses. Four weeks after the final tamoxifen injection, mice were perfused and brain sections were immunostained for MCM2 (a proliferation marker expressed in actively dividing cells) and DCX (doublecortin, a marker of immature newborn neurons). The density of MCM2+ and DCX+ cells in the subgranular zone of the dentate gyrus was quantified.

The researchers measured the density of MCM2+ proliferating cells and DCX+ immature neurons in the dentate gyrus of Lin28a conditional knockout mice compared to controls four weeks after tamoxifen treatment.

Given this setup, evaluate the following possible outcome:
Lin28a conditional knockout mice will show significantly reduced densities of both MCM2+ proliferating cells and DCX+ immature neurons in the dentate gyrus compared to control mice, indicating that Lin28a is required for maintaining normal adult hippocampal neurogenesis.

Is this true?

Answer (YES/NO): YES